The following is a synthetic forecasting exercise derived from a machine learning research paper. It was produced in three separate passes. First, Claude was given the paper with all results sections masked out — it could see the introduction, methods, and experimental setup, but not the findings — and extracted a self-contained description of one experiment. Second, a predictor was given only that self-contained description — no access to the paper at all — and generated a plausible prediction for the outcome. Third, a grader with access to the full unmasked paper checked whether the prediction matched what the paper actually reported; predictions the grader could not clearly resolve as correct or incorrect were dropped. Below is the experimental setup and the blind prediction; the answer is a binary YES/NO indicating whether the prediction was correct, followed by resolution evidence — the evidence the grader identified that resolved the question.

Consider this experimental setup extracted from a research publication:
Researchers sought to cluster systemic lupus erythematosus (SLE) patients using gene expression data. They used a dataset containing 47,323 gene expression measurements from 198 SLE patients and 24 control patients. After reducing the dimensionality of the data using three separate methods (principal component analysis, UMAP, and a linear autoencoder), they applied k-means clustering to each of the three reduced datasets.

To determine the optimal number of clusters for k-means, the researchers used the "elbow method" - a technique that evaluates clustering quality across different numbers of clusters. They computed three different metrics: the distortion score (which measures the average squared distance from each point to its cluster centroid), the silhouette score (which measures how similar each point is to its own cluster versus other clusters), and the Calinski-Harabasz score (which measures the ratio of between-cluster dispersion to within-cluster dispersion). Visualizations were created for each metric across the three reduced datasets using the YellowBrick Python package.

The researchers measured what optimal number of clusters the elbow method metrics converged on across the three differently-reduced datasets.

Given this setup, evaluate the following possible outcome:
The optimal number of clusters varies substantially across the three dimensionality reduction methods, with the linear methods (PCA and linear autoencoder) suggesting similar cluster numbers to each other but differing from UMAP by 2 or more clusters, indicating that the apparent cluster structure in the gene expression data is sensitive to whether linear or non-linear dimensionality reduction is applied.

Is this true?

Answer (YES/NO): NO